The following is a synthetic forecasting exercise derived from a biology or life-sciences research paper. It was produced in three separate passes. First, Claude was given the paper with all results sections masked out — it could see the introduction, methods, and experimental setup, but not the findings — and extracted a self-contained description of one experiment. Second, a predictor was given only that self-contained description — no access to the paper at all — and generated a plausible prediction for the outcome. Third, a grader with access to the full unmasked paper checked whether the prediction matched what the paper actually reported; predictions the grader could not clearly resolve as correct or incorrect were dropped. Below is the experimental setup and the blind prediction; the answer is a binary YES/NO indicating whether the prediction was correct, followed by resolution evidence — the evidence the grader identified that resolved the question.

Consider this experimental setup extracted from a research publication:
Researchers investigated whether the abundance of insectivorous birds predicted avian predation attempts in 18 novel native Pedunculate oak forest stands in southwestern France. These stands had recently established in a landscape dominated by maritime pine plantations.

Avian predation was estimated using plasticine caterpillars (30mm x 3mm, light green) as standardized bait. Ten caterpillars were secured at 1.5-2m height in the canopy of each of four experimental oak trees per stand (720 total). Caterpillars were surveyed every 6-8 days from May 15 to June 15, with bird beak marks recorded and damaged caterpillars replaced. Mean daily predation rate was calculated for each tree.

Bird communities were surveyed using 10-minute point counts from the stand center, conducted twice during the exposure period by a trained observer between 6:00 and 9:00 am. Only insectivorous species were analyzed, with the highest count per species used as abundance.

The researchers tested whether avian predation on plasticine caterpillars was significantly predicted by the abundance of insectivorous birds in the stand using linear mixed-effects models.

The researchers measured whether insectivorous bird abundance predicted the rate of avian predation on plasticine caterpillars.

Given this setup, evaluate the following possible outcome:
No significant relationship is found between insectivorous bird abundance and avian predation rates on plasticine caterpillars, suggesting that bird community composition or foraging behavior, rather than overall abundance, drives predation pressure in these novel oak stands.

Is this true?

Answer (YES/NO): YES